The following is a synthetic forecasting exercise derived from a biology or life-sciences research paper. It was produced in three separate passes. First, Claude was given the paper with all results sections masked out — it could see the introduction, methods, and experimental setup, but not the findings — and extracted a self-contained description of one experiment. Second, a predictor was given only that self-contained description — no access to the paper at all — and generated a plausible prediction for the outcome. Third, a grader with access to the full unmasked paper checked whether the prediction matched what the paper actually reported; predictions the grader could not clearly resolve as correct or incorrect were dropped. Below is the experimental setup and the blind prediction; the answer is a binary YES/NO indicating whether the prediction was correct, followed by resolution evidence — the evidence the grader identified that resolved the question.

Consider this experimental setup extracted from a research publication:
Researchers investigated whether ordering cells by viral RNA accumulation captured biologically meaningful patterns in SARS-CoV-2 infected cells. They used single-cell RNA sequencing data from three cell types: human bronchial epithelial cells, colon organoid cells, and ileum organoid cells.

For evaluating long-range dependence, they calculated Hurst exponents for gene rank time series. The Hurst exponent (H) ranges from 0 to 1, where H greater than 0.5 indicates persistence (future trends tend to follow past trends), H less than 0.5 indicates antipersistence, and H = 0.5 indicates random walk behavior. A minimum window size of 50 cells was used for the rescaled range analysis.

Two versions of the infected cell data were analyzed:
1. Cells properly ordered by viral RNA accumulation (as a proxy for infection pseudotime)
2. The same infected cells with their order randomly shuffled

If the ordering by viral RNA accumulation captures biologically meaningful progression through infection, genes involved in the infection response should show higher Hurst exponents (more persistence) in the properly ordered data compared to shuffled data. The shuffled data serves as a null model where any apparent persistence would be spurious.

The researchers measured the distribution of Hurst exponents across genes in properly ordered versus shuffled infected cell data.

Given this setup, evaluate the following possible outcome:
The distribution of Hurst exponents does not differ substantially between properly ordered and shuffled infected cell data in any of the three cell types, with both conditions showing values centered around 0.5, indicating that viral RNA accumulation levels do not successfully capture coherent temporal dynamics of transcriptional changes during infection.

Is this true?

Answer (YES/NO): NO